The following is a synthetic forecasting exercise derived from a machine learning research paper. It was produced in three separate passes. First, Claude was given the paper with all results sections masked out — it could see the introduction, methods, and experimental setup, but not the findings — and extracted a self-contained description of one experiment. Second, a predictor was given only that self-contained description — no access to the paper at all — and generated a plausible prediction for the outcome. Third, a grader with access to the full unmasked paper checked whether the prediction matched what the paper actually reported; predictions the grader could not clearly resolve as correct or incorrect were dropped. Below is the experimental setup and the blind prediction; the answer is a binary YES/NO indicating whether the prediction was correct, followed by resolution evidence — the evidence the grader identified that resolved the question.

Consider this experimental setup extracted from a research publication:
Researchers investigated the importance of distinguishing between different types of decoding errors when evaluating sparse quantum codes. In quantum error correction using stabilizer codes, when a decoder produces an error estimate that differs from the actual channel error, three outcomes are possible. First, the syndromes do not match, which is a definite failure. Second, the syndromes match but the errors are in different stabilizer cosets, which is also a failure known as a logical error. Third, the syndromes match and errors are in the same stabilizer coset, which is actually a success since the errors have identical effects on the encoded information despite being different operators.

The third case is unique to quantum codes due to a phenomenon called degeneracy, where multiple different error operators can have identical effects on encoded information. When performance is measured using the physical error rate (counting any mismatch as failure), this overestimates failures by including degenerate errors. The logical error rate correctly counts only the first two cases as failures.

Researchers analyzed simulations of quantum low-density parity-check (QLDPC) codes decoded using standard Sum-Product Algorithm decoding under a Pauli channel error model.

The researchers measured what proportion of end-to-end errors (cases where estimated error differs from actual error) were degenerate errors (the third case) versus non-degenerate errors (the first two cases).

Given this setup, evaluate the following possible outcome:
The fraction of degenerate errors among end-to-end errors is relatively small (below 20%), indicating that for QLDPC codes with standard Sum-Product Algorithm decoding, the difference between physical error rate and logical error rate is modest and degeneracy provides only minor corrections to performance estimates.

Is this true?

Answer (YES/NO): NO